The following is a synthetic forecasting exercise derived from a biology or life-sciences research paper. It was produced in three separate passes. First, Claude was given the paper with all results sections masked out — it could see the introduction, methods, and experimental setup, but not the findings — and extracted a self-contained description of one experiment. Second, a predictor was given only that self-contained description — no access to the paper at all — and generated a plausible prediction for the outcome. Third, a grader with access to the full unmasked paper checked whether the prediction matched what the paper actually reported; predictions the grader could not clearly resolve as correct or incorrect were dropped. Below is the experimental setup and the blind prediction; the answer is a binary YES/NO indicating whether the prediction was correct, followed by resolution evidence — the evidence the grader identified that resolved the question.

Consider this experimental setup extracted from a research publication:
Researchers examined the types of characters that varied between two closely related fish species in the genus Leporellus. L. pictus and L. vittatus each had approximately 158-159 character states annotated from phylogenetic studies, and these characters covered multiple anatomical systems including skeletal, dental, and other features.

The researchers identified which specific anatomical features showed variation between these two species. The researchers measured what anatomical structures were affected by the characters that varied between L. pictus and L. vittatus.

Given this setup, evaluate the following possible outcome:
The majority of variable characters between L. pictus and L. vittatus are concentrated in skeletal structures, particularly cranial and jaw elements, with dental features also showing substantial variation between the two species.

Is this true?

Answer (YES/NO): NO